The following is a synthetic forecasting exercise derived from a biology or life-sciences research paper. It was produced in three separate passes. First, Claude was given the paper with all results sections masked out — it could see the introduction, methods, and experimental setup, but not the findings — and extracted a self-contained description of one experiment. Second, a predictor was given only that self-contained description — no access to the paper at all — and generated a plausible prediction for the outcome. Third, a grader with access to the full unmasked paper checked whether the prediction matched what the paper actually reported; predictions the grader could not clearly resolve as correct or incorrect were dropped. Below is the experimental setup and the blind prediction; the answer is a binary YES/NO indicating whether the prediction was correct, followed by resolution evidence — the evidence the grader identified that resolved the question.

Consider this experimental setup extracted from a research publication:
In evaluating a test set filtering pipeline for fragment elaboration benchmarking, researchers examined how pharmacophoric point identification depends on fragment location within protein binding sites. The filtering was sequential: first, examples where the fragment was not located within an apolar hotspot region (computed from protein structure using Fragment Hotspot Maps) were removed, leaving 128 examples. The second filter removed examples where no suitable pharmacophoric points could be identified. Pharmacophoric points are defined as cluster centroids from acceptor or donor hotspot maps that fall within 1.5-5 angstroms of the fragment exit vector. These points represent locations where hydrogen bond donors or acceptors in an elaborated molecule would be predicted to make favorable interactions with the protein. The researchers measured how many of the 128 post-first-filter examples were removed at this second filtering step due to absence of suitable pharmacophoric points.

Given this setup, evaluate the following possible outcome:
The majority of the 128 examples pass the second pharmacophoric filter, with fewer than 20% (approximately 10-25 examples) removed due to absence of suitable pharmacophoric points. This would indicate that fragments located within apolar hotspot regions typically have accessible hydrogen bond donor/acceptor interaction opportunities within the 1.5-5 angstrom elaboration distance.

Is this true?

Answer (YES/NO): NO